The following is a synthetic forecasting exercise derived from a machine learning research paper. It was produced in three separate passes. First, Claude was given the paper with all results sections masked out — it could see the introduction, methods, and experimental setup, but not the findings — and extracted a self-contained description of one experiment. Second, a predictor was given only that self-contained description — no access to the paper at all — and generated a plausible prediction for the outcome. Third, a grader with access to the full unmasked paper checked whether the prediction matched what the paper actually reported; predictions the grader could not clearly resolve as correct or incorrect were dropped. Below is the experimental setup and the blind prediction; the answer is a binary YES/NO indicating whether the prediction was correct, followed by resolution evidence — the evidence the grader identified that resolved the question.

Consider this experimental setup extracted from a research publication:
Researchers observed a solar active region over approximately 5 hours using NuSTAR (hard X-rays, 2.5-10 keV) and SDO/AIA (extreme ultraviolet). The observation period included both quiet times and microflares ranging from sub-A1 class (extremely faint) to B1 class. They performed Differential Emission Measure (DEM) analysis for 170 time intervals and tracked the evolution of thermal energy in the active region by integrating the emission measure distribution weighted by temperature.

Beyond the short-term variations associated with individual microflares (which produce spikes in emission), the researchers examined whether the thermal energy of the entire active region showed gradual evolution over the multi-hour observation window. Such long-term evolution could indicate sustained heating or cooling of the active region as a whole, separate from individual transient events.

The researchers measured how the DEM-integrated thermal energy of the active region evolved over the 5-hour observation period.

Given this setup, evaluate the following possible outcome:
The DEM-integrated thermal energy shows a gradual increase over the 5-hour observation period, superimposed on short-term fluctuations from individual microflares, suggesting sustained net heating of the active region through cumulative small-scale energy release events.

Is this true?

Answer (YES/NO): NO